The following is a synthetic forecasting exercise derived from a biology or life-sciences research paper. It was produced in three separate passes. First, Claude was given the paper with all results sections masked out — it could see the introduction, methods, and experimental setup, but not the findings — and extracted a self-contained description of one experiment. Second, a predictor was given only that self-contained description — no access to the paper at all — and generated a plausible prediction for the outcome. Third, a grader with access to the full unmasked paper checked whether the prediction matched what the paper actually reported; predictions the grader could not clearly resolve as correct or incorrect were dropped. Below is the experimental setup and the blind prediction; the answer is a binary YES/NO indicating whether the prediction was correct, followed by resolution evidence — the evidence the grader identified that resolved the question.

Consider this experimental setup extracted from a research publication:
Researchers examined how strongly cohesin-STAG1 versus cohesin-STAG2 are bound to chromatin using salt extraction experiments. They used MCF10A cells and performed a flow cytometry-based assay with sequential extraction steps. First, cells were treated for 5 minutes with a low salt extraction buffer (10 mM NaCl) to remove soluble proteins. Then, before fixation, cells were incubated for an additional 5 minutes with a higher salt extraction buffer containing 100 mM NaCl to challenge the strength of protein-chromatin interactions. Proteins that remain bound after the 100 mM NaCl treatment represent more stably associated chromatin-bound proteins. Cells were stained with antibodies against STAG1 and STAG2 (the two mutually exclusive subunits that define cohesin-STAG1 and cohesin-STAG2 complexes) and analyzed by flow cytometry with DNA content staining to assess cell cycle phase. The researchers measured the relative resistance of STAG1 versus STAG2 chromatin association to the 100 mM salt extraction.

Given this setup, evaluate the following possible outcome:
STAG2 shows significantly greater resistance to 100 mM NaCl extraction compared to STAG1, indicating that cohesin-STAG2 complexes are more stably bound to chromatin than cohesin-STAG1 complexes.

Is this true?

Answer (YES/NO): NO